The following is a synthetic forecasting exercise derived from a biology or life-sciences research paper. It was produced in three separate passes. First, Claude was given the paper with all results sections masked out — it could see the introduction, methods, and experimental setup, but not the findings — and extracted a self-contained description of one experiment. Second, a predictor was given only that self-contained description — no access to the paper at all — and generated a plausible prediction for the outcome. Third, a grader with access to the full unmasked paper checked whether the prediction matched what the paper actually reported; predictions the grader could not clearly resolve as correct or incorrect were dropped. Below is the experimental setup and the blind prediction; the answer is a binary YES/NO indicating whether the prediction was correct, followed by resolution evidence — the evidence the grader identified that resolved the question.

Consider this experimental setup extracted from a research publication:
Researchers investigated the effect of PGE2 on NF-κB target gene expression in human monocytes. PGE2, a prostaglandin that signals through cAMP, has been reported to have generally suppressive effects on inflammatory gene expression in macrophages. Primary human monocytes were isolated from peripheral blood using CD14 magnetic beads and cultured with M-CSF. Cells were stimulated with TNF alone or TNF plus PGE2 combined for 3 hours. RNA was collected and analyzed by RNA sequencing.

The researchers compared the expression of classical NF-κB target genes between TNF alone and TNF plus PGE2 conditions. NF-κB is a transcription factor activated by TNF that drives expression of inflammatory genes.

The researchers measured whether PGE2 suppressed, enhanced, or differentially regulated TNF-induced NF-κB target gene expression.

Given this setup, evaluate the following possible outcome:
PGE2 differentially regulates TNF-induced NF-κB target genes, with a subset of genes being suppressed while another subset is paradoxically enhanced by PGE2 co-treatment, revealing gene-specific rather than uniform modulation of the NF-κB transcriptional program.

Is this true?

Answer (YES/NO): YES